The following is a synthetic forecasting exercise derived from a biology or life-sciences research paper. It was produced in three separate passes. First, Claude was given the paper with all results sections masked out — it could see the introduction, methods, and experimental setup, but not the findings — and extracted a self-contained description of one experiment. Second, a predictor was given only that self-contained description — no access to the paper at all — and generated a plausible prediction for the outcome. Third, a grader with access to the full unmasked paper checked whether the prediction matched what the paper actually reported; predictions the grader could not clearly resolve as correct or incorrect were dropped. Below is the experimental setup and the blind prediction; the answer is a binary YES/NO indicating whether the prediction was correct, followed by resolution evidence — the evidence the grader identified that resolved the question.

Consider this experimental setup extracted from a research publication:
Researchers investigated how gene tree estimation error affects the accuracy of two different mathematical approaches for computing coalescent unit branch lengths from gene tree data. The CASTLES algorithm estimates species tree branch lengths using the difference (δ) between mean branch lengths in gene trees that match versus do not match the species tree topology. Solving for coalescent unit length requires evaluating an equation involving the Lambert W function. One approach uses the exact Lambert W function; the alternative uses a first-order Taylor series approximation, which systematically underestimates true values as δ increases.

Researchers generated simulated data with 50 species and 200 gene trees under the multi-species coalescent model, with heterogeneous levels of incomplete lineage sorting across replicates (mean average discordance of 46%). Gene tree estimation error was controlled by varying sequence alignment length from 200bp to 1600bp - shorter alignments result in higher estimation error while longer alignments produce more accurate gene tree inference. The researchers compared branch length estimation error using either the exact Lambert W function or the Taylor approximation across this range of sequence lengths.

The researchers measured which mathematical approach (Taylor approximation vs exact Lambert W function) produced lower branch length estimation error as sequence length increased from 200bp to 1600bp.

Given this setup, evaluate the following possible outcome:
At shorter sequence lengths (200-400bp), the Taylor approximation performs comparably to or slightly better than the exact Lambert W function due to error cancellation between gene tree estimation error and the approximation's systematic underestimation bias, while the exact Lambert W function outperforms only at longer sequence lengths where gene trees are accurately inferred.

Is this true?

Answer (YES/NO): YES